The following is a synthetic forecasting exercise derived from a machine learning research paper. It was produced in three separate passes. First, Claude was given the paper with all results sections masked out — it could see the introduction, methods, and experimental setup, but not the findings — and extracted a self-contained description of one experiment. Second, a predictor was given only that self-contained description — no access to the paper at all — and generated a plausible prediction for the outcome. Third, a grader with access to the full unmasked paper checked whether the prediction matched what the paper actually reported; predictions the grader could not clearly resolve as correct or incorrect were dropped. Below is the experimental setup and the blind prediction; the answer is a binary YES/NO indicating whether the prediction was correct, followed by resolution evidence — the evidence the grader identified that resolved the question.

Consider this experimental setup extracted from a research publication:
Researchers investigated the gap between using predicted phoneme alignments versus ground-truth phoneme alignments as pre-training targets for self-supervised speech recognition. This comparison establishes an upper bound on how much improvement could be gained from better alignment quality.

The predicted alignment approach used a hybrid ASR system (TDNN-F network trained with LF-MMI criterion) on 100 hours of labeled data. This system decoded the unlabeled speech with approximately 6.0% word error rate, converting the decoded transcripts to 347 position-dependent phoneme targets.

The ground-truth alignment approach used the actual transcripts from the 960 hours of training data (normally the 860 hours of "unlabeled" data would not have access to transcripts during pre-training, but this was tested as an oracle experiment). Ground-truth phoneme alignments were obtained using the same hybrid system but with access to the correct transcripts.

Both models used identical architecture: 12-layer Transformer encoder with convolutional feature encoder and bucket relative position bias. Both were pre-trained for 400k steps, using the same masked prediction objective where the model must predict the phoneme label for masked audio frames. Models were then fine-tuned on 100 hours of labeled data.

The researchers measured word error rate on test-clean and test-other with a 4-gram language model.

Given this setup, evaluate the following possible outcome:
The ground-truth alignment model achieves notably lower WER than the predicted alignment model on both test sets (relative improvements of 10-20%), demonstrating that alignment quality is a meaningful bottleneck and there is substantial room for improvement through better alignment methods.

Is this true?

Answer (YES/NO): NO